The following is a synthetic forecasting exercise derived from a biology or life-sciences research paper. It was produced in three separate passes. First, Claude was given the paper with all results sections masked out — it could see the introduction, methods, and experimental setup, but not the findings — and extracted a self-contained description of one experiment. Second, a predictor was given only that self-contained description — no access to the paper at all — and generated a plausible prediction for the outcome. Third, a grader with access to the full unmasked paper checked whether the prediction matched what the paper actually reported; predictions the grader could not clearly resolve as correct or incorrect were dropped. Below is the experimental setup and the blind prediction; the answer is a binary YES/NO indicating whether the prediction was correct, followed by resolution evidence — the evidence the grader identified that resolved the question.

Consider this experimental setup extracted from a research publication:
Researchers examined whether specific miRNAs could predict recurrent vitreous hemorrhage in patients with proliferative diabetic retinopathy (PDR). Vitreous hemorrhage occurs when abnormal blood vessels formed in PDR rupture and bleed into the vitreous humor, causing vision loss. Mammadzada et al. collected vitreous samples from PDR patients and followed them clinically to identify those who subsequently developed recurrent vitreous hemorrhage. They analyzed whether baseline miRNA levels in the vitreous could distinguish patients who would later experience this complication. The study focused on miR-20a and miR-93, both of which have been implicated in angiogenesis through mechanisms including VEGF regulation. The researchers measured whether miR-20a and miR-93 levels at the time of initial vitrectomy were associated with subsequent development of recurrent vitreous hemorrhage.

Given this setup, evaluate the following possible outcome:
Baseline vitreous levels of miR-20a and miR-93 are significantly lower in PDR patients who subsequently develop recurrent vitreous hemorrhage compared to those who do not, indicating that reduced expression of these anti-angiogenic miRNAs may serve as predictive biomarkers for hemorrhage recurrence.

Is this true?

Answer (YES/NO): NO